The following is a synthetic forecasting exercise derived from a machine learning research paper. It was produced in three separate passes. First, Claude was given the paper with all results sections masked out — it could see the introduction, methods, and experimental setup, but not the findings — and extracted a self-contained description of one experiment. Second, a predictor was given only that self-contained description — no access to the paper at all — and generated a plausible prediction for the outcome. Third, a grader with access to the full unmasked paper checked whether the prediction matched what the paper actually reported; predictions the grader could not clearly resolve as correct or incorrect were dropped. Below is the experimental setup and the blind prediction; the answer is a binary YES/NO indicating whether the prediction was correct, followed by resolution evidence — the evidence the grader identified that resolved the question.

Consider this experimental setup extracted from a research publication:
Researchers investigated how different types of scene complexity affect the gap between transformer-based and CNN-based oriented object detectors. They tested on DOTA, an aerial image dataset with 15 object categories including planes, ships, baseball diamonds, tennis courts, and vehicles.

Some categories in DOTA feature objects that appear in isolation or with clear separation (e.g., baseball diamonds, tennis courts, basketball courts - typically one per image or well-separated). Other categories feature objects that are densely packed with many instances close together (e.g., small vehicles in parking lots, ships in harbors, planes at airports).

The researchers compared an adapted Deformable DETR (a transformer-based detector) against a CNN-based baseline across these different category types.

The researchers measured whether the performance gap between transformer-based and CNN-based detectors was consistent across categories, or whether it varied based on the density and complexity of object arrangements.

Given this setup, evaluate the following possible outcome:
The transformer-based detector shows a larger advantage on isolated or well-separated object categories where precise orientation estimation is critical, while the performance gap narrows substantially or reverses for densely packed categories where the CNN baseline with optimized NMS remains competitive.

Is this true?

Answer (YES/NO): NO